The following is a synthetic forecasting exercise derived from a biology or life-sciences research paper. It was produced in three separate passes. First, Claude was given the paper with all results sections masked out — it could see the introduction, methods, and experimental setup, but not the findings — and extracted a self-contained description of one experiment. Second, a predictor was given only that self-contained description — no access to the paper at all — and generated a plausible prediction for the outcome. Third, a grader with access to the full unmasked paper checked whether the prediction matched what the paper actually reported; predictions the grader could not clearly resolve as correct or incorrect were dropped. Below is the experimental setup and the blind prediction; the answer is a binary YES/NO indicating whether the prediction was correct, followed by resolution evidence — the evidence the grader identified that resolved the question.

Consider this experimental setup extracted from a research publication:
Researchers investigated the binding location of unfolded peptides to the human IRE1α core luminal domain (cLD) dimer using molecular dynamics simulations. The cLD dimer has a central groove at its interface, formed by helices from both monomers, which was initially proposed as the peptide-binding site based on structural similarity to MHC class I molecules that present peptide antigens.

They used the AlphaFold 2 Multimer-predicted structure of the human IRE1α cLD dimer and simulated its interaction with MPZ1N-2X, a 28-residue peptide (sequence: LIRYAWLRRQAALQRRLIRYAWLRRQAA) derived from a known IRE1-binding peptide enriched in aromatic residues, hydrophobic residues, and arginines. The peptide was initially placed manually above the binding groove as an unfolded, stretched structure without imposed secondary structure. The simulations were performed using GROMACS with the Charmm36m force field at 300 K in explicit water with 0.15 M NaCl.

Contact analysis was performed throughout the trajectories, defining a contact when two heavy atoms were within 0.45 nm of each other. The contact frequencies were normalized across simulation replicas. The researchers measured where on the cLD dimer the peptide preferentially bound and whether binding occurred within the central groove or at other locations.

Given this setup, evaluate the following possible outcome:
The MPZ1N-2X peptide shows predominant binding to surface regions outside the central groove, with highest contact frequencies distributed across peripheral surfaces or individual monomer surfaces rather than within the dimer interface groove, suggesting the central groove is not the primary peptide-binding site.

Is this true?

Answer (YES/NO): NO